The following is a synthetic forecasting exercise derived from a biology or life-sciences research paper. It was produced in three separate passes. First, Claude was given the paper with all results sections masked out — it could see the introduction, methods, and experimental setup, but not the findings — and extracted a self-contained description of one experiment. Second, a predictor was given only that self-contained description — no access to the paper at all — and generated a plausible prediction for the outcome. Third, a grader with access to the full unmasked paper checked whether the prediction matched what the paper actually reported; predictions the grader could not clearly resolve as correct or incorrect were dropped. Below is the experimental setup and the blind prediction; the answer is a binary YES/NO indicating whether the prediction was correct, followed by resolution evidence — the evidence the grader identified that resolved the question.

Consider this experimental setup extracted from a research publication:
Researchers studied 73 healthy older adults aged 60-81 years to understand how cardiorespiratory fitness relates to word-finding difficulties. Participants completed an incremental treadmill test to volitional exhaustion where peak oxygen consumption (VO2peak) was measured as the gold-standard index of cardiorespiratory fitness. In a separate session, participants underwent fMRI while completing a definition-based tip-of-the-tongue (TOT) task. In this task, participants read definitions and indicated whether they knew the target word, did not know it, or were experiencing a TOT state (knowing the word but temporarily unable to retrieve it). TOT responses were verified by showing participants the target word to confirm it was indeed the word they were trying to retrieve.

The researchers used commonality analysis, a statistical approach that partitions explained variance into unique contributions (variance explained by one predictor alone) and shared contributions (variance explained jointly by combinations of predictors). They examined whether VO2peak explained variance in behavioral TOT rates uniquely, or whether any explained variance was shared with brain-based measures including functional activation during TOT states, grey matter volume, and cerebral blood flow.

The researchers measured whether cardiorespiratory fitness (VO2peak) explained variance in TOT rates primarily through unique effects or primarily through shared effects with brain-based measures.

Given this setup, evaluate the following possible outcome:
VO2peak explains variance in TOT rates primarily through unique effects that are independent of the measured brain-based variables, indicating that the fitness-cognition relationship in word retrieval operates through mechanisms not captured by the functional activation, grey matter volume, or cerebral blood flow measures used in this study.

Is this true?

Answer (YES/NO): NO